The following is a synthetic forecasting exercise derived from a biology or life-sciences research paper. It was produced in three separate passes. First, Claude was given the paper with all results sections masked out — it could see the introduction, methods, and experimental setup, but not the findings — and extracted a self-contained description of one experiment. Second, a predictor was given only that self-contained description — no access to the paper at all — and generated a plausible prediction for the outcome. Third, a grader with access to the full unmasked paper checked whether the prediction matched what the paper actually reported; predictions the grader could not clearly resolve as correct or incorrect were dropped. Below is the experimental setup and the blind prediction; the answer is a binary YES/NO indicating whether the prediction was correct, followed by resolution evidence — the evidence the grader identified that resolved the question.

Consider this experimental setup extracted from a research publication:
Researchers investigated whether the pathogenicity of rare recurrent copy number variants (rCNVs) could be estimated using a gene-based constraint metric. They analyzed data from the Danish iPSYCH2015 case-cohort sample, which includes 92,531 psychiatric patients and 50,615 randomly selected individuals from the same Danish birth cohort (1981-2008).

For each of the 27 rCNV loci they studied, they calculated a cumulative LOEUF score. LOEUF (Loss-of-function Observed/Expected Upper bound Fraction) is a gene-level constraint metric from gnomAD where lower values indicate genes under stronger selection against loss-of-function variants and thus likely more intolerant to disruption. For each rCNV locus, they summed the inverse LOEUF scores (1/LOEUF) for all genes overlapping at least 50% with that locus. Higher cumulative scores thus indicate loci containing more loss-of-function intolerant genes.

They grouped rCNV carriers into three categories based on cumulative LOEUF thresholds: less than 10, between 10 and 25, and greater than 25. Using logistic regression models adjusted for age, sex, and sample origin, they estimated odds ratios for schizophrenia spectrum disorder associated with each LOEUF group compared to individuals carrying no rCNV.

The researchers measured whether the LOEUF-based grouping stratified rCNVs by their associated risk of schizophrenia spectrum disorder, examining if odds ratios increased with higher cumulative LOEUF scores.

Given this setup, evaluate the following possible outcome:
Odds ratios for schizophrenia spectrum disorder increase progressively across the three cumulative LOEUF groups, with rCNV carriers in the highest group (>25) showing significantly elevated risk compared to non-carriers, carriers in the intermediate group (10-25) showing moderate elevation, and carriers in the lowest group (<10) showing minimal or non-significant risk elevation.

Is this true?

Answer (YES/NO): NO